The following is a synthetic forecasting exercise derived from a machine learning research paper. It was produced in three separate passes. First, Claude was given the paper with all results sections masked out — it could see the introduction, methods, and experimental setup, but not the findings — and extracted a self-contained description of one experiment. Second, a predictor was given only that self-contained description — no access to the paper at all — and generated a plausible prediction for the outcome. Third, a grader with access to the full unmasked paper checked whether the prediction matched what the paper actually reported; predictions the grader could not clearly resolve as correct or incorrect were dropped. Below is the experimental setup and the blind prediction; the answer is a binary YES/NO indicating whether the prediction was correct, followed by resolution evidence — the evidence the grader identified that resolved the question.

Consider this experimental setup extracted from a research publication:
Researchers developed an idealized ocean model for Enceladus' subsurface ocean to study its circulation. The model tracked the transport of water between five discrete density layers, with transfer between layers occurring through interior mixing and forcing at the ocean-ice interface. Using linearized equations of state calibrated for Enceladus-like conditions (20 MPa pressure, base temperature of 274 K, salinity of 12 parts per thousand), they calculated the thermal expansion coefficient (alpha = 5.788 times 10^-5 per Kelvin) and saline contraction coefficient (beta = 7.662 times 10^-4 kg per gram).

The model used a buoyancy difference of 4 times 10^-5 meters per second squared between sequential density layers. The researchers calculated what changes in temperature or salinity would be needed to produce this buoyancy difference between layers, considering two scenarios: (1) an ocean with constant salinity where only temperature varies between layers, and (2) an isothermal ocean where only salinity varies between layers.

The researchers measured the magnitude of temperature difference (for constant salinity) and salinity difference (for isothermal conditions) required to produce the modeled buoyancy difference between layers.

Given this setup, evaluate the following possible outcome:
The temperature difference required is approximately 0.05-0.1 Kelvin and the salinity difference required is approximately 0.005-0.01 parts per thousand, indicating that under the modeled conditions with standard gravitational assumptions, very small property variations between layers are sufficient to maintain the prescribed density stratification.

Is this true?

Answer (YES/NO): NO